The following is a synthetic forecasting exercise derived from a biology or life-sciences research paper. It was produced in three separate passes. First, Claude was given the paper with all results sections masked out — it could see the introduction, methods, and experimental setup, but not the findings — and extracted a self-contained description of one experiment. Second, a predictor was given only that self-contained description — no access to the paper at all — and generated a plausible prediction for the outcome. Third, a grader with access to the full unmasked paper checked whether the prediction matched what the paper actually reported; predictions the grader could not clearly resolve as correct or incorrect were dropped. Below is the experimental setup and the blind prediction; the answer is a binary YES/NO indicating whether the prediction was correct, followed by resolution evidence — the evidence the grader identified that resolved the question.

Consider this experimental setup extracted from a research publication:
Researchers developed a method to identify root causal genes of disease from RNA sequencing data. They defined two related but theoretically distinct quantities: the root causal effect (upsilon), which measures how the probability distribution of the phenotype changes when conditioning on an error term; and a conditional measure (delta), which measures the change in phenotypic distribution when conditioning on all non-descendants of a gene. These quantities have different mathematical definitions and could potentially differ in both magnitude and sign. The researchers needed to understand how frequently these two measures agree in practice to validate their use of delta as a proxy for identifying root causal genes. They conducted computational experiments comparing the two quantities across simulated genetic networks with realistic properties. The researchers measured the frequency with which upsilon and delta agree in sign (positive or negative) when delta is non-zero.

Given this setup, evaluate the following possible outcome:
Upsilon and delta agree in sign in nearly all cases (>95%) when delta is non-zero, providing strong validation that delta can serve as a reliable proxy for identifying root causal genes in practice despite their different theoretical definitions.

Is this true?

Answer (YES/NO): NO